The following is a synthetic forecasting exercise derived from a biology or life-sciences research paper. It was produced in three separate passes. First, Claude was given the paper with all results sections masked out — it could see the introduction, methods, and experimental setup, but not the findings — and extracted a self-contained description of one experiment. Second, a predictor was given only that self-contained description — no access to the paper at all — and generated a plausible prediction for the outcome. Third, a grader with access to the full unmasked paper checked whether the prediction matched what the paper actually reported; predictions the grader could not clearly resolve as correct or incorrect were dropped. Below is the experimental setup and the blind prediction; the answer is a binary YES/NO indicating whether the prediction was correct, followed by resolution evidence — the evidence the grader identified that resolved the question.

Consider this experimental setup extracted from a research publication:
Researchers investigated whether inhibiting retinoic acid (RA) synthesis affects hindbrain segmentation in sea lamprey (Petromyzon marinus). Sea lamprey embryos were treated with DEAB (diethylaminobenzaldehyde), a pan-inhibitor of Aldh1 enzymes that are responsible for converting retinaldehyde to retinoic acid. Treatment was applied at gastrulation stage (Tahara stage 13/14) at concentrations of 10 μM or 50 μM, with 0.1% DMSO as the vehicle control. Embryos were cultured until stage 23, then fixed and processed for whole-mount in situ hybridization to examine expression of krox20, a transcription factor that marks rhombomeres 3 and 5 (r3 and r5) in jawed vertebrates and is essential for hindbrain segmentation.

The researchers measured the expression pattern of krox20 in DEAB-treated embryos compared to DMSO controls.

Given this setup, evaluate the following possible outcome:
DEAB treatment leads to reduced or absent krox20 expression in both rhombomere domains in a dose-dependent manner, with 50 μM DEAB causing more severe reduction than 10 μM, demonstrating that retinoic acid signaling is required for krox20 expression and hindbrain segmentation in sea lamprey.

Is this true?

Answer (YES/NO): YES